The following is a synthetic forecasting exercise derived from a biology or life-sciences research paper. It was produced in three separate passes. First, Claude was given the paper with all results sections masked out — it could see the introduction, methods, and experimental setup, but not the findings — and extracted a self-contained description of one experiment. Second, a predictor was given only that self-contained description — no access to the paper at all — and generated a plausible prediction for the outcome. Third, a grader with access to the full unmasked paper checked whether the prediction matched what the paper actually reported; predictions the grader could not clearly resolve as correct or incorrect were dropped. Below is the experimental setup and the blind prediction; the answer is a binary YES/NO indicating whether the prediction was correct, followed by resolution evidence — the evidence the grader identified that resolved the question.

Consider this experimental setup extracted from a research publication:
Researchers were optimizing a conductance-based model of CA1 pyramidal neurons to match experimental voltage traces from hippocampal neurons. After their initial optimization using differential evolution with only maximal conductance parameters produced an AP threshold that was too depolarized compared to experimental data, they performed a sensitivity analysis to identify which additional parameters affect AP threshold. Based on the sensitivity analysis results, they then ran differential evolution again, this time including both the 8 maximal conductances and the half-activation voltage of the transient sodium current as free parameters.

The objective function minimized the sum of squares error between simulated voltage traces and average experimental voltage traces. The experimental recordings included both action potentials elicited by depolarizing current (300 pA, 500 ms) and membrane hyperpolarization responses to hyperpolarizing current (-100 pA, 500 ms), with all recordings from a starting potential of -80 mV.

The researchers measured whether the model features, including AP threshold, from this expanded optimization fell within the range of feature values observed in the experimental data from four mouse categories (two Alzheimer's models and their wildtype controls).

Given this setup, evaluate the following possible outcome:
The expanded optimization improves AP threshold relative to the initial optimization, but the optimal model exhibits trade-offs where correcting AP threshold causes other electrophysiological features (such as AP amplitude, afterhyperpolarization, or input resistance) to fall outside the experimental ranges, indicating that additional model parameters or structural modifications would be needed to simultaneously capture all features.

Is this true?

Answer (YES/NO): NO